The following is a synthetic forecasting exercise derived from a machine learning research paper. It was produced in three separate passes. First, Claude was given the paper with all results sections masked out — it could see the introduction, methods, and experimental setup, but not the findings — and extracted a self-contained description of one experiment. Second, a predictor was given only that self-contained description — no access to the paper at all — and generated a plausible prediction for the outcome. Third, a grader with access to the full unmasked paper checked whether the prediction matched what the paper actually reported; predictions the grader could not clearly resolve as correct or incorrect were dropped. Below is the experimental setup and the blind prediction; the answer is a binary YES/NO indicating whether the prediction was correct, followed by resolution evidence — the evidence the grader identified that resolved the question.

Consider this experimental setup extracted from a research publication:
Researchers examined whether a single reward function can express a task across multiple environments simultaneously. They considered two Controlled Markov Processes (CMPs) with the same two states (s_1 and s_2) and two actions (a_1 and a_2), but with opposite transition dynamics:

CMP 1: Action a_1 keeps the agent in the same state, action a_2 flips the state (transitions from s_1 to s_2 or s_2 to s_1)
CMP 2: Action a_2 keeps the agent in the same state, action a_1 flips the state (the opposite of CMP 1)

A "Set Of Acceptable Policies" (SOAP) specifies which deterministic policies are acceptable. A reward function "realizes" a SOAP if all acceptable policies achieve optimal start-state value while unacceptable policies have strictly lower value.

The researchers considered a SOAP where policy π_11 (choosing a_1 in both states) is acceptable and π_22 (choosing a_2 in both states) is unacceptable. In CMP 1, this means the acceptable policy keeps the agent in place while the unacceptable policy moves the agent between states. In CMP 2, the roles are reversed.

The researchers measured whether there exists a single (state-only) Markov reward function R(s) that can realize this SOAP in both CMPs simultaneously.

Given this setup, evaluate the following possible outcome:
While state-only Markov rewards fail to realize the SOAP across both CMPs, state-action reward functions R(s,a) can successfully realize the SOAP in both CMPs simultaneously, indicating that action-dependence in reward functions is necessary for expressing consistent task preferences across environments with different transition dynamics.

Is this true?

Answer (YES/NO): NO